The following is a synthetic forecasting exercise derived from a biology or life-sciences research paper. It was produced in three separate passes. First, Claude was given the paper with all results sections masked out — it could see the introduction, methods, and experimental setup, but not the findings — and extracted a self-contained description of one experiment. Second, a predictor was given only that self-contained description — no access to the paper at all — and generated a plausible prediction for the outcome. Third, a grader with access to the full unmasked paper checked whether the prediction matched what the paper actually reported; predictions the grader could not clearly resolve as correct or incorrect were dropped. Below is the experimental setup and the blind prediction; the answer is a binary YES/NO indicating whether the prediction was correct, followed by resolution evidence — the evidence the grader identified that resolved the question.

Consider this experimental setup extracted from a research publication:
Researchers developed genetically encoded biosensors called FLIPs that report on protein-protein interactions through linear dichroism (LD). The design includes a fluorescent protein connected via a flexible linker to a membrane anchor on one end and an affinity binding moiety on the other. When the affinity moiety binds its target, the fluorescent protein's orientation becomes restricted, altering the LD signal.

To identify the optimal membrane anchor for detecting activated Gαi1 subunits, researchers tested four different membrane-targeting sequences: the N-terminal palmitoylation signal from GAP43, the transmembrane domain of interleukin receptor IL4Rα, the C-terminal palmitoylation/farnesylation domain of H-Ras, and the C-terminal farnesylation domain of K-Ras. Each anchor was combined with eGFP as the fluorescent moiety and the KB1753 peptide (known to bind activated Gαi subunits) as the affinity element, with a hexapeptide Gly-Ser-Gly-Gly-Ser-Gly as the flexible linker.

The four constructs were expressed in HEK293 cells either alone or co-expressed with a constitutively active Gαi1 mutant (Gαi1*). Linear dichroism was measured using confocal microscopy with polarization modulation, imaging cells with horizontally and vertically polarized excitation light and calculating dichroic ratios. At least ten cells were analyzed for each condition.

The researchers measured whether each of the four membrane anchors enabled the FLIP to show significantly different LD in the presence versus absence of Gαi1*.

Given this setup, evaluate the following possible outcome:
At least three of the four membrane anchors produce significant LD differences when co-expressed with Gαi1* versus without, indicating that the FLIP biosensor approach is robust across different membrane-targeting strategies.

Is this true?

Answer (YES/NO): YES